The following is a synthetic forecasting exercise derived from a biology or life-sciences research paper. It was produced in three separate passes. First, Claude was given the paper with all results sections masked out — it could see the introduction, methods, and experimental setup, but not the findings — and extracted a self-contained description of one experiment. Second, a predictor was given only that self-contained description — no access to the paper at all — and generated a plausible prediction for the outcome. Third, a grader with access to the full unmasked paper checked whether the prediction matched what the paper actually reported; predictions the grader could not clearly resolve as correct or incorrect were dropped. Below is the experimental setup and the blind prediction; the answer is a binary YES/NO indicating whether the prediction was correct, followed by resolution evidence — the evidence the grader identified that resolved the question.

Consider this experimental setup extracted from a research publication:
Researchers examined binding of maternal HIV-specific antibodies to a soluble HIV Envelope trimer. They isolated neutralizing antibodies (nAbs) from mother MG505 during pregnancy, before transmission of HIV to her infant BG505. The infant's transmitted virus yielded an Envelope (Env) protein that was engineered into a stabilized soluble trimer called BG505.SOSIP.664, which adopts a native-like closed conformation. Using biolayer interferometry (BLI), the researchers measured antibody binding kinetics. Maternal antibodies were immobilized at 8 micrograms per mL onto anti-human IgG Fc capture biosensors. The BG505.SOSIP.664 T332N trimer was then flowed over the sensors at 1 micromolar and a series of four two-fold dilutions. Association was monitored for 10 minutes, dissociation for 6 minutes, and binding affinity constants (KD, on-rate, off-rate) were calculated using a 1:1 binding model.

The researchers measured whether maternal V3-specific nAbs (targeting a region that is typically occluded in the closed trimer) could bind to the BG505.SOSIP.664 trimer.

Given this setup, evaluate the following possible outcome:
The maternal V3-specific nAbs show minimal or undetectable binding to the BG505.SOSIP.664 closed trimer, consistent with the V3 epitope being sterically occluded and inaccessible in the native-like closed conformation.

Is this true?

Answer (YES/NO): NO